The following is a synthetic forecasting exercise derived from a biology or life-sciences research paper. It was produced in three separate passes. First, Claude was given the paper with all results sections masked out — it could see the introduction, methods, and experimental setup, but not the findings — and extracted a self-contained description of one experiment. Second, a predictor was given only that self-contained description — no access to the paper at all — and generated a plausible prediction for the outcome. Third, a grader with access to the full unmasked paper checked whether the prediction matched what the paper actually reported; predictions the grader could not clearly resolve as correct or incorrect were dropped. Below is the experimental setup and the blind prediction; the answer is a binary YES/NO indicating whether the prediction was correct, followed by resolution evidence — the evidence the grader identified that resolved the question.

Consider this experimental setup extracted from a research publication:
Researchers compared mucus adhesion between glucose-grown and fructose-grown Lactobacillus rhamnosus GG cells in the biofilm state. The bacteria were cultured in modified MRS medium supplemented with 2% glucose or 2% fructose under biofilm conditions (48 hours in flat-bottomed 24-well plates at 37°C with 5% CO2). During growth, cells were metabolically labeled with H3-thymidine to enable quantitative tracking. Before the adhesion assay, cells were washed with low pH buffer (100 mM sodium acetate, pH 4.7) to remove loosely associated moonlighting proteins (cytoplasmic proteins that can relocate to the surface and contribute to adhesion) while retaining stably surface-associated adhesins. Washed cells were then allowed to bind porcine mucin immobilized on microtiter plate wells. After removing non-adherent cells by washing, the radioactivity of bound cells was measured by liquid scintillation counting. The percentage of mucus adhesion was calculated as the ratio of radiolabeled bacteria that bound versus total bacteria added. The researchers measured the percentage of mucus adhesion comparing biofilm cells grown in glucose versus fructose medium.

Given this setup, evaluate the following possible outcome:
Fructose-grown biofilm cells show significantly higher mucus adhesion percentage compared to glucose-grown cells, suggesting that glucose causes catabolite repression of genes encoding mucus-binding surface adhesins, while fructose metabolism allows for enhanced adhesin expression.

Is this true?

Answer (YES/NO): NO